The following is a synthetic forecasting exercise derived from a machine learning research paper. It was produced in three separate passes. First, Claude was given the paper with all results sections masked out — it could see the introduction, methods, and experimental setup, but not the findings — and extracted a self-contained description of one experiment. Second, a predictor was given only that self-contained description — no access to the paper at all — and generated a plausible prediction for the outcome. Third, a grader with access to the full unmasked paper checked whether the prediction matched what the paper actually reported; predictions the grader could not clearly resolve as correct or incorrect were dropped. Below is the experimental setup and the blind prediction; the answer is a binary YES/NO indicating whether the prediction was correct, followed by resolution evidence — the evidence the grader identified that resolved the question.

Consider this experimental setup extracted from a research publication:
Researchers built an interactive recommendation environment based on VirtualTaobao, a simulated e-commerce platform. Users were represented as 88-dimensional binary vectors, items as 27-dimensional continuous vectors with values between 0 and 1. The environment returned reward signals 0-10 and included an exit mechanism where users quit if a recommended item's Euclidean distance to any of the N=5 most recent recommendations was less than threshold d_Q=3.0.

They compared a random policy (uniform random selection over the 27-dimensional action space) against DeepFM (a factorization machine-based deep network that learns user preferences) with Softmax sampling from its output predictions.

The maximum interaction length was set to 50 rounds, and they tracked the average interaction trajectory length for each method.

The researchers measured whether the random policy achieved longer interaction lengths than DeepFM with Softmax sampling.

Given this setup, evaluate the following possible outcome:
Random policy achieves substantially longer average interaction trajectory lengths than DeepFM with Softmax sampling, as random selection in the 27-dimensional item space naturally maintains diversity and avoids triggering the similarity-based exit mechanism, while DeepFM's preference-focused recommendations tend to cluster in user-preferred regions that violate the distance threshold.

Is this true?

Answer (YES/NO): NO